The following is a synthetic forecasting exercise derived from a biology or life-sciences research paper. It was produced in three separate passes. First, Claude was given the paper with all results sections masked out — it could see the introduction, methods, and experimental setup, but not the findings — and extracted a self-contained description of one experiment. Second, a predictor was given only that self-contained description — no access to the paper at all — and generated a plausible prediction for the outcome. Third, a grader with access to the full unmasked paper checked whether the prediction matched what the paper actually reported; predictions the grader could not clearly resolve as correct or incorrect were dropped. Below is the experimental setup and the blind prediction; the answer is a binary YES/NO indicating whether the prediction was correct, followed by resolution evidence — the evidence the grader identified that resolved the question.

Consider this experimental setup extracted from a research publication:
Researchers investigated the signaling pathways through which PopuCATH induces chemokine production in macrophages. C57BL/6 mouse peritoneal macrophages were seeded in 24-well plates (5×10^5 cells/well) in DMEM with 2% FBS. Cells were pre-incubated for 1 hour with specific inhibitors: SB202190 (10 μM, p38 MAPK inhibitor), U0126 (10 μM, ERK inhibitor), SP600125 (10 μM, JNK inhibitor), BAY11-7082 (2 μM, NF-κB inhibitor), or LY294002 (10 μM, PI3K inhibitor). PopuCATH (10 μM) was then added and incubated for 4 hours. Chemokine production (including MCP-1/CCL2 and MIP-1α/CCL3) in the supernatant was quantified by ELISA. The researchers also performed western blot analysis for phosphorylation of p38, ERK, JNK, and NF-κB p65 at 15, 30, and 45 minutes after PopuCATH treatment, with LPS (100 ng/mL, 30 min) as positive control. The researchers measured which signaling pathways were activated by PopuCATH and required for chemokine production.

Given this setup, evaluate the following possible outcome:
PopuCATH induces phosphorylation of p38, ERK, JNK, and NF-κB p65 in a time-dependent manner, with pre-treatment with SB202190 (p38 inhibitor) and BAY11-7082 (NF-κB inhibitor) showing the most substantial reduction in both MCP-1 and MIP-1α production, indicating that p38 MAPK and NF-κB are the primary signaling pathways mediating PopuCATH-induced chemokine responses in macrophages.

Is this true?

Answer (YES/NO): NO